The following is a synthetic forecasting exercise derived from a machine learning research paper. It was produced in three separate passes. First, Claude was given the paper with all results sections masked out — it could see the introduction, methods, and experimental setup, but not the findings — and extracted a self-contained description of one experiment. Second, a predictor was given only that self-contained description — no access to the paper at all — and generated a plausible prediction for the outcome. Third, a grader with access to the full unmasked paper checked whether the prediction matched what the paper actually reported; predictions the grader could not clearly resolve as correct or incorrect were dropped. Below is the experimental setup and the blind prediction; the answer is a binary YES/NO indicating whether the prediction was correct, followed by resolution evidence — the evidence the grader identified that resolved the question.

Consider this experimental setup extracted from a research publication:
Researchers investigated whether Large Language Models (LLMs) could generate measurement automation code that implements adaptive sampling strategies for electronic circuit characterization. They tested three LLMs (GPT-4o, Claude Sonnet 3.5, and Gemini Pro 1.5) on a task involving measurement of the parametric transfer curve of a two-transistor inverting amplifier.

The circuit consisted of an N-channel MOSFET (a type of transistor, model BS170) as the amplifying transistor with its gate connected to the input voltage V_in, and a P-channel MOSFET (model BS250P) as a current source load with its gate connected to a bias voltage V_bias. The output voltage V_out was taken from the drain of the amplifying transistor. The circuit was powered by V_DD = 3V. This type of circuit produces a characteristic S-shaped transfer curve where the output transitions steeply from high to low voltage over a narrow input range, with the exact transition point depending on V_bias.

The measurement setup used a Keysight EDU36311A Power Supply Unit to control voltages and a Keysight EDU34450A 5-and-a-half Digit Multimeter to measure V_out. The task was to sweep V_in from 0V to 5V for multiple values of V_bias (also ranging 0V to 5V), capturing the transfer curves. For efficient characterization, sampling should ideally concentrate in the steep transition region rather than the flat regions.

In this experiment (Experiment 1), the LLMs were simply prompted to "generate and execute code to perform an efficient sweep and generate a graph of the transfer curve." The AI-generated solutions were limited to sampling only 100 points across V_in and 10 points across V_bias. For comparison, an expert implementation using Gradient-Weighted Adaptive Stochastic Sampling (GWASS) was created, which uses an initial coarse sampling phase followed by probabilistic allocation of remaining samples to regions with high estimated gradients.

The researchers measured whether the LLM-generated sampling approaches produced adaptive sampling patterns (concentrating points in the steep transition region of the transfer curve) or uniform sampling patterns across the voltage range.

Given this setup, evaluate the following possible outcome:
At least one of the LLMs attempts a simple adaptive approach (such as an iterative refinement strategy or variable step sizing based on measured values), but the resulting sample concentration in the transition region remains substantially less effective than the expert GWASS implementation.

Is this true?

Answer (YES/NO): NO